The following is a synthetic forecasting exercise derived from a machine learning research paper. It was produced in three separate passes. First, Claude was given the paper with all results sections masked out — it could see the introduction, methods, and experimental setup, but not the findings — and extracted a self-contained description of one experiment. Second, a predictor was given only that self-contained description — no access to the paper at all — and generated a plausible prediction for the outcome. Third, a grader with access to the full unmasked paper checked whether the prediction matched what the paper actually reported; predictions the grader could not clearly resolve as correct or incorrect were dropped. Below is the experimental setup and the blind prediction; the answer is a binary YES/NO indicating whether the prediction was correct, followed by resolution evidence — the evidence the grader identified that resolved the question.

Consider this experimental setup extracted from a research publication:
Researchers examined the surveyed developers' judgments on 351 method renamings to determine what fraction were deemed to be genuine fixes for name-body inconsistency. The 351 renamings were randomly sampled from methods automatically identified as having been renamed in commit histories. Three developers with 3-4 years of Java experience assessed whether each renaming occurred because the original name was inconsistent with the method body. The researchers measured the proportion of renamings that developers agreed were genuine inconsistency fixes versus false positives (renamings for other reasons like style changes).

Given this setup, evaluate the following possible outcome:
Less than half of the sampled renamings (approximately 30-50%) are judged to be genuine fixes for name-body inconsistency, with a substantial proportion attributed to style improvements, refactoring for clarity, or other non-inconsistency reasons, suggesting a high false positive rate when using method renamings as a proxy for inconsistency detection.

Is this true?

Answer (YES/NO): NO